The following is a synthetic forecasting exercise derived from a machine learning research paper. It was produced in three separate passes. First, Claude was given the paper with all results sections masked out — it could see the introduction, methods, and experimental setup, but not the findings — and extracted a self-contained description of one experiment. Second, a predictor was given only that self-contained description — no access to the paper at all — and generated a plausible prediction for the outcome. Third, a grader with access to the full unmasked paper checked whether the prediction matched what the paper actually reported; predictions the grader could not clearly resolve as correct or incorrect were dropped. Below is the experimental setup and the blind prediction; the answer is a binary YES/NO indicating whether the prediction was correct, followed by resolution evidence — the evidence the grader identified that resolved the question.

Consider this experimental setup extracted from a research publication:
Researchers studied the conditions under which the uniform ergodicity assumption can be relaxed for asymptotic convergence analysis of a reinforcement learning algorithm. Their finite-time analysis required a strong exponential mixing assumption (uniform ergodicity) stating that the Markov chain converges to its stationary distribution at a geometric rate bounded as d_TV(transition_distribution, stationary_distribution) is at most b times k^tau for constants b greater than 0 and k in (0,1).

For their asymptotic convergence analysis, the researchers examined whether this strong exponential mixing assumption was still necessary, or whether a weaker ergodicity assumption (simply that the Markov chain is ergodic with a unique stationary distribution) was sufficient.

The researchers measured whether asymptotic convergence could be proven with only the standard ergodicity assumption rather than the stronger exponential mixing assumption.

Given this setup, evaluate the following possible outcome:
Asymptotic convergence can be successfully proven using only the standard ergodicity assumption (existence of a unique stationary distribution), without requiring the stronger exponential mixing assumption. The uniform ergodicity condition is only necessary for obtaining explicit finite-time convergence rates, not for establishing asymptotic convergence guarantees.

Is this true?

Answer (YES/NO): YES